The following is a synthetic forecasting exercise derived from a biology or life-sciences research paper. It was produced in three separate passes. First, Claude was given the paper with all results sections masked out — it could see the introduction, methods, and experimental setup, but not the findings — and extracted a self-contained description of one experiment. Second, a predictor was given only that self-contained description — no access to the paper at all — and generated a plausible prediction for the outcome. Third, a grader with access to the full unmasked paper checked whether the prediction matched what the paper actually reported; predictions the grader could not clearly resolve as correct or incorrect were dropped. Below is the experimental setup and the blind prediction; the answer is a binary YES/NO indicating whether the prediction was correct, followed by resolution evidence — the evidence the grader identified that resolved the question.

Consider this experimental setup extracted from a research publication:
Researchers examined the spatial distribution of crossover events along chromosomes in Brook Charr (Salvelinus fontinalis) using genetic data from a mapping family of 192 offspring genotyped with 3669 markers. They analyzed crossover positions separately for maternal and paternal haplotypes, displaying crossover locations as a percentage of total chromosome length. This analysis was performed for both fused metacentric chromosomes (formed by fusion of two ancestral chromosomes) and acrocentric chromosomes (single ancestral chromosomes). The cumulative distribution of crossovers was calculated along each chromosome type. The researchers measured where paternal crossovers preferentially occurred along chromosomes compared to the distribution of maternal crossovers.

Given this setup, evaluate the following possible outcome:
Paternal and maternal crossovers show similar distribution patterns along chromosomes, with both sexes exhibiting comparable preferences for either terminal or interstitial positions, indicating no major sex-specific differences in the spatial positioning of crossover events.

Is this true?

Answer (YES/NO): NO